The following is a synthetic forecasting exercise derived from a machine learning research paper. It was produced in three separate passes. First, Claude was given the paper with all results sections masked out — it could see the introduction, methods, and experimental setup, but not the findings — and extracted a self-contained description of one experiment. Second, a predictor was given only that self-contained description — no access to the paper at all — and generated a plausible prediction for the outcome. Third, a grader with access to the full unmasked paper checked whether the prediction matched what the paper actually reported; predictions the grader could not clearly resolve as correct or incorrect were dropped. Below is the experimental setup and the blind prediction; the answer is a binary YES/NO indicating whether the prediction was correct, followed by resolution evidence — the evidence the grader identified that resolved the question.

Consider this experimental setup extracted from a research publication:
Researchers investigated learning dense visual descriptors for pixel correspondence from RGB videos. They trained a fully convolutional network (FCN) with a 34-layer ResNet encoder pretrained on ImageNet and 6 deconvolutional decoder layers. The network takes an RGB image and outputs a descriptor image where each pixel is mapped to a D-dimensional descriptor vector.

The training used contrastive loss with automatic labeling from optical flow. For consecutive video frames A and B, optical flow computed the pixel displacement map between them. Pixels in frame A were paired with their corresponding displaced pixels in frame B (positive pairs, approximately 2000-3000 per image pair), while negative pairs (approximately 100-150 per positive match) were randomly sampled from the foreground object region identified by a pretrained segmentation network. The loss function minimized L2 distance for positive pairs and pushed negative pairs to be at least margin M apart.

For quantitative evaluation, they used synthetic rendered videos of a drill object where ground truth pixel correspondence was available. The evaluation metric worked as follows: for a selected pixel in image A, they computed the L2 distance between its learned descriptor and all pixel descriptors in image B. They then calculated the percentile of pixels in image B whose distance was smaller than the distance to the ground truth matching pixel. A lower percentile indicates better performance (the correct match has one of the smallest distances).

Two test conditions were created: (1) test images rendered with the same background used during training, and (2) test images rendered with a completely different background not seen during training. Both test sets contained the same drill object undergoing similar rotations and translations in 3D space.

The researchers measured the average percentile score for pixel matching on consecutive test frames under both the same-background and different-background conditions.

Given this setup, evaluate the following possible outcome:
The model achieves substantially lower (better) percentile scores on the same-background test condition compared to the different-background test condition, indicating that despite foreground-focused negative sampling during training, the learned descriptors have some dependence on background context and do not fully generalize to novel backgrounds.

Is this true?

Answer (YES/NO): NO